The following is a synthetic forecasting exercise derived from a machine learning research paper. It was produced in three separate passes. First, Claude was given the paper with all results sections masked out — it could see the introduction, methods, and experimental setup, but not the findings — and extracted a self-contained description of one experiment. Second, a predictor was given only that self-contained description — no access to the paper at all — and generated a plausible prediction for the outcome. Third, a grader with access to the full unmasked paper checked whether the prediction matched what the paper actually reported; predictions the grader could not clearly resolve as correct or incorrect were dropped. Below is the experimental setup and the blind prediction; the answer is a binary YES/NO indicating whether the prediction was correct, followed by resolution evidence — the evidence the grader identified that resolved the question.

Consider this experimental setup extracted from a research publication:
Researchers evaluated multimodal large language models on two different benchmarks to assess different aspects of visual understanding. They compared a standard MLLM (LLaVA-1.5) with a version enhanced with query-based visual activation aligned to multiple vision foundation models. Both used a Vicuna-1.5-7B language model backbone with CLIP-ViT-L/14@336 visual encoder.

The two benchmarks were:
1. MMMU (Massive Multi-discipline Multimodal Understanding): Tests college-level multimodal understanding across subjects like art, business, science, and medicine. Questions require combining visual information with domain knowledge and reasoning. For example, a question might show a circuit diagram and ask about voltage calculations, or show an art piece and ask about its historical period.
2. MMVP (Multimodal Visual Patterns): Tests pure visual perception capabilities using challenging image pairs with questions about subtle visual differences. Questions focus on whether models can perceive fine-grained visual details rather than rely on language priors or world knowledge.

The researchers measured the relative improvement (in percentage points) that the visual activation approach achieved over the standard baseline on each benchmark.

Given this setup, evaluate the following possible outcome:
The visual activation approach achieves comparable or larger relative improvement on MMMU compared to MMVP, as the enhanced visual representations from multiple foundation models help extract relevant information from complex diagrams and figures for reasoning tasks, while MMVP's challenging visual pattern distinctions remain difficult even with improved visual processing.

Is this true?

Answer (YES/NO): NO